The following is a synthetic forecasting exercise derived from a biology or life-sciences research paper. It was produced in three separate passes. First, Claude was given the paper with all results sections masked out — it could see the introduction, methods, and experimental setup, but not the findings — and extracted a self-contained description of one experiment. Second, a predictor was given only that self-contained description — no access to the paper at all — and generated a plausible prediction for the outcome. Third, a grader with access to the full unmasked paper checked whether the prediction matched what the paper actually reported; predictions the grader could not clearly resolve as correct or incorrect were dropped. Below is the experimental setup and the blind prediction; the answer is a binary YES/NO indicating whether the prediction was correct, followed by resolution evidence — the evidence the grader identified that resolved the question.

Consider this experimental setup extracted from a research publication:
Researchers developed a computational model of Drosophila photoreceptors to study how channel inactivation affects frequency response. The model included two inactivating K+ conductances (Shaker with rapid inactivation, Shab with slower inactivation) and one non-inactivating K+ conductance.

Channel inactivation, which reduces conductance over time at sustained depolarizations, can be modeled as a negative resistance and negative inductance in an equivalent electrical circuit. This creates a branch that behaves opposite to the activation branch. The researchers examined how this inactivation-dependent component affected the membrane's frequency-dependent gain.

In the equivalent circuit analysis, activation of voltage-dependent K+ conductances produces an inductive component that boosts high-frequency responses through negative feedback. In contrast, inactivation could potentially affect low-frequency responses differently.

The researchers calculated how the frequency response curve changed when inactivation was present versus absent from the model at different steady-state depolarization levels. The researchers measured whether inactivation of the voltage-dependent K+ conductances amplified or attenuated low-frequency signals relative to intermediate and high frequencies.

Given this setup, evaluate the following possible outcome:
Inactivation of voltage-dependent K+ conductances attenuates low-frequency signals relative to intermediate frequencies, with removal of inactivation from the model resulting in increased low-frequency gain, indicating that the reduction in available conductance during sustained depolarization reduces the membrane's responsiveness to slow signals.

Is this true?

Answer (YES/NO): NO